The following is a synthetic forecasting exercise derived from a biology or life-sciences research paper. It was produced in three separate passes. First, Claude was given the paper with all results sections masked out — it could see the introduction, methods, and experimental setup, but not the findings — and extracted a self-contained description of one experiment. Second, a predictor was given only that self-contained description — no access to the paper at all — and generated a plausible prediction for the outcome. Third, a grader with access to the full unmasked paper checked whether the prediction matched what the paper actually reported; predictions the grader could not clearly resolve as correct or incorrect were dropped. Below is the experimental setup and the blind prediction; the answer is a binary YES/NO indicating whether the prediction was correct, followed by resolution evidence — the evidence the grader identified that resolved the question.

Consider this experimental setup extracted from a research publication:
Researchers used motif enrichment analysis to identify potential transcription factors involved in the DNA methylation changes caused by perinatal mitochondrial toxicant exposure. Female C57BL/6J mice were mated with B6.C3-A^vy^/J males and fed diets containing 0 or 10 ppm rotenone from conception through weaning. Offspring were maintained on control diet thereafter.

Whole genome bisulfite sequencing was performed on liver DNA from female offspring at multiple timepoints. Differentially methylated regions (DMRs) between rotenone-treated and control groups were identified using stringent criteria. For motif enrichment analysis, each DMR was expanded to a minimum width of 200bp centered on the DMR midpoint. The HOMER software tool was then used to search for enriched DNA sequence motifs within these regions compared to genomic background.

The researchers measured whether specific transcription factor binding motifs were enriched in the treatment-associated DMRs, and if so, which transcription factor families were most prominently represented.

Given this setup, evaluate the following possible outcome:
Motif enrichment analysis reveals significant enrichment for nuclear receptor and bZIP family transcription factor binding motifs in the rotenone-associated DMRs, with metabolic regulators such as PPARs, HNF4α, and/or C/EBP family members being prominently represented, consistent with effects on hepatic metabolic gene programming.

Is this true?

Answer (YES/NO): NO